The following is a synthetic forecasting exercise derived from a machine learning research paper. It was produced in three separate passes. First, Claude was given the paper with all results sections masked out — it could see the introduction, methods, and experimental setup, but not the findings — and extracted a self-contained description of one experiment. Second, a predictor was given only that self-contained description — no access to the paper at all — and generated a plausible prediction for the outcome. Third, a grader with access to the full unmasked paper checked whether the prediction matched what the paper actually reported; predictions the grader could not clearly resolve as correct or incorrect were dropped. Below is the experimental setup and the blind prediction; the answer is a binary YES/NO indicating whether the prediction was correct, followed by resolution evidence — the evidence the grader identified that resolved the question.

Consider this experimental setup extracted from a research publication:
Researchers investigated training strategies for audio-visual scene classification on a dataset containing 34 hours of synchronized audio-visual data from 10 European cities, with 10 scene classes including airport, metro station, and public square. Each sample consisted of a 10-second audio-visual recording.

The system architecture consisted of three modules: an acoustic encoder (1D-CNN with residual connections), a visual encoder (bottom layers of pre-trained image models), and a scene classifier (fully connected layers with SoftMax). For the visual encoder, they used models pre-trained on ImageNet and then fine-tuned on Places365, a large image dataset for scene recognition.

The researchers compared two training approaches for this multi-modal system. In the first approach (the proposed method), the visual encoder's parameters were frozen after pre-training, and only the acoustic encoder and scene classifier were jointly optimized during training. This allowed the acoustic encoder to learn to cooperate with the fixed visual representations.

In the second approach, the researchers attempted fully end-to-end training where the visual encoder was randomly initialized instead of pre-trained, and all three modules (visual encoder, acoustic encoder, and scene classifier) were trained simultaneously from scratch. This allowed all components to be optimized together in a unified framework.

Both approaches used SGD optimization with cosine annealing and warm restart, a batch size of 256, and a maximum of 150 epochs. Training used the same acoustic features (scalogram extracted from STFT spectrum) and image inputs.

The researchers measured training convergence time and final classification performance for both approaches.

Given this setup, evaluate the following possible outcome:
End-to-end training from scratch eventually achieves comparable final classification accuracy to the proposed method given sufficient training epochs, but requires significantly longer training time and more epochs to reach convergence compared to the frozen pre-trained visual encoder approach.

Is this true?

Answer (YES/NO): NO